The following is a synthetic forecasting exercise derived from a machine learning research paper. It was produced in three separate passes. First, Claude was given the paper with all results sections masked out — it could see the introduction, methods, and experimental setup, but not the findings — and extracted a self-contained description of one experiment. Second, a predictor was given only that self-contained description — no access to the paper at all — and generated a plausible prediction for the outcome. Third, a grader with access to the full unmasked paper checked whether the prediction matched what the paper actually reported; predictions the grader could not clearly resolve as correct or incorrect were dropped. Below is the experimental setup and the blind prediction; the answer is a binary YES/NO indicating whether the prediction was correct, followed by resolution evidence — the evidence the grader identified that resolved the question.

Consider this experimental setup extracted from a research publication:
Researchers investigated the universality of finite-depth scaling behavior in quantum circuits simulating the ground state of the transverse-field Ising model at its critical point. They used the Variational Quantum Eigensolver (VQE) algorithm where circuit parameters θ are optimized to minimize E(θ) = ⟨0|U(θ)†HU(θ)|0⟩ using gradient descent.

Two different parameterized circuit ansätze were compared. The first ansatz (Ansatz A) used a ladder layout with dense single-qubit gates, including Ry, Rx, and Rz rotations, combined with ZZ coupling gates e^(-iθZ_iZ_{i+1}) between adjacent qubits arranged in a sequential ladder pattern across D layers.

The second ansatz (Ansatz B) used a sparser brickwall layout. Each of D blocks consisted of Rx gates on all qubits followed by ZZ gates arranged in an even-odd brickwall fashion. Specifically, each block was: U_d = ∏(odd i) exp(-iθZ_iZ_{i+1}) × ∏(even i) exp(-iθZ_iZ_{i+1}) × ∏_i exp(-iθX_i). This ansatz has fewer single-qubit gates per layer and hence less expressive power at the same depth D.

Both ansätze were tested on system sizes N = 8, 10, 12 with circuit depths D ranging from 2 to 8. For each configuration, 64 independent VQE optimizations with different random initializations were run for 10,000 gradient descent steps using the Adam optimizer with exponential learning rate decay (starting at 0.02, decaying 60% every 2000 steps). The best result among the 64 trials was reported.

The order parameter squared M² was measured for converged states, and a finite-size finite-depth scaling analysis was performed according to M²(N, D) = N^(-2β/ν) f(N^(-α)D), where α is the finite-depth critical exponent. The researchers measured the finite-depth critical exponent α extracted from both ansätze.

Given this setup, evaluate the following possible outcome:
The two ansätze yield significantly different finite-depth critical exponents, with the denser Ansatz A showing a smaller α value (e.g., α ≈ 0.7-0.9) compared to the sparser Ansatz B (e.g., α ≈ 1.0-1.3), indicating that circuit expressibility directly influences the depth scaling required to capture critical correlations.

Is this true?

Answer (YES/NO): NO